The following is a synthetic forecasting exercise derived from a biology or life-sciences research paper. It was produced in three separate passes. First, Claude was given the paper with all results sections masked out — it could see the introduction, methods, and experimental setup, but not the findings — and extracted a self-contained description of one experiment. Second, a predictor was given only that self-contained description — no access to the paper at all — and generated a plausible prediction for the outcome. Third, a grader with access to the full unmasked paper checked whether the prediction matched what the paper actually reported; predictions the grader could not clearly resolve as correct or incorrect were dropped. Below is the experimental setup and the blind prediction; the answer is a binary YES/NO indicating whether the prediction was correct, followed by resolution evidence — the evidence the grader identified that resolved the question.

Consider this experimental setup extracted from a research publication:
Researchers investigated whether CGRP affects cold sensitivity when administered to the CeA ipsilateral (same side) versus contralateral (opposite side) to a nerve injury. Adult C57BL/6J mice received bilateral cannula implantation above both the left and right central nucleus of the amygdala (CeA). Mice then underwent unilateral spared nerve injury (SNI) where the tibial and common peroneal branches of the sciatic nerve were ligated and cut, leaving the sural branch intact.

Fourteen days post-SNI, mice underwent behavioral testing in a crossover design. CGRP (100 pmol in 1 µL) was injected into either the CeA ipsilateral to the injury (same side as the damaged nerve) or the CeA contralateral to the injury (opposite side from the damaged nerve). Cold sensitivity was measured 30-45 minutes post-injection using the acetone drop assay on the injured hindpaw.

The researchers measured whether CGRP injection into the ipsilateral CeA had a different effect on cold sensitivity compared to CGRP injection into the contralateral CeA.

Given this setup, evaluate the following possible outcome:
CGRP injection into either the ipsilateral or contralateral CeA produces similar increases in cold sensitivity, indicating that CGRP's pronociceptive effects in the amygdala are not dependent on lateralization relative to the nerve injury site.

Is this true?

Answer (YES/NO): NO